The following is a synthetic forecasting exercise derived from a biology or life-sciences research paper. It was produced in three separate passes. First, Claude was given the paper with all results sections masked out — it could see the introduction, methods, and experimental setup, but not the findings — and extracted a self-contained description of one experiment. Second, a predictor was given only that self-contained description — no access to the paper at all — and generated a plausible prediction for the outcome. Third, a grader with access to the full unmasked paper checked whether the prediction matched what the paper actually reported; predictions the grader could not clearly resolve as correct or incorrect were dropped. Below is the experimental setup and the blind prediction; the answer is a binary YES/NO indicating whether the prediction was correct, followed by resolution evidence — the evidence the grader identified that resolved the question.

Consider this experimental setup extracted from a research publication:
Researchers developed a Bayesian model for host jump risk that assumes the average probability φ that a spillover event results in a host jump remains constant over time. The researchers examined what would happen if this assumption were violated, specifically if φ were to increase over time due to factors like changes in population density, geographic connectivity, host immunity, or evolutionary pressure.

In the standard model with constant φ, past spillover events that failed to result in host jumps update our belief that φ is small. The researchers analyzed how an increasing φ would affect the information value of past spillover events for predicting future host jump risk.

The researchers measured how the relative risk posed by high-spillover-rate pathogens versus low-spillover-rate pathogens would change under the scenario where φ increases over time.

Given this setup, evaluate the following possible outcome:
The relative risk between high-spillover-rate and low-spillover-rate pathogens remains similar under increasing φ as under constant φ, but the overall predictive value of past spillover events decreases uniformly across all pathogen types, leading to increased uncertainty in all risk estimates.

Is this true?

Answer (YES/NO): NO